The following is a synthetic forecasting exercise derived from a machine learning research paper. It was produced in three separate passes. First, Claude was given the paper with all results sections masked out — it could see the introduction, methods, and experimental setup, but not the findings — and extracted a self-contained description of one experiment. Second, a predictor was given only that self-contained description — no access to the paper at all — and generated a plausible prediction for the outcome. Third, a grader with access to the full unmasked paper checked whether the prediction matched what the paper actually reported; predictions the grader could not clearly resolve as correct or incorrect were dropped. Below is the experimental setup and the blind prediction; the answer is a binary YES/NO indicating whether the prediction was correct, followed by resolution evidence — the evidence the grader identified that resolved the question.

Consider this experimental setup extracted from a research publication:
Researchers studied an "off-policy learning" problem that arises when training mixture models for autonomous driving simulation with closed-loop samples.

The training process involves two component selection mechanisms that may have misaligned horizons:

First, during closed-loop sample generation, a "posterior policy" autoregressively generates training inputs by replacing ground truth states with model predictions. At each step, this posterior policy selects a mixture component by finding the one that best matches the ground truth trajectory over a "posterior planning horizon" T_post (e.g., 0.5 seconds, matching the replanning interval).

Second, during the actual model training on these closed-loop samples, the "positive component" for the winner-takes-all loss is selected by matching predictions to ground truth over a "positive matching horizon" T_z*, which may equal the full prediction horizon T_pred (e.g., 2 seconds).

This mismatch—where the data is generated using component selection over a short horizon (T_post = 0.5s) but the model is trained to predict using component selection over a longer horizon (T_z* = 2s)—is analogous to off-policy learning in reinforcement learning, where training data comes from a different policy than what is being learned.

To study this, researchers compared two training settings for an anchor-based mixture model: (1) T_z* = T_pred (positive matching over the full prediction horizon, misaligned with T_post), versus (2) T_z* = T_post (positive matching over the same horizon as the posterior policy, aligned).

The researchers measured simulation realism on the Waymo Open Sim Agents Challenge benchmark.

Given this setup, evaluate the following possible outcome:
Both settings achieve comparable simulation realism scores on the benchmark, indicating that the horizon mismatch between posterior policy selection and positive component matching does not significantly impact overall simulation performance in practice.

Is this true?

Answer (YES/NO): NO